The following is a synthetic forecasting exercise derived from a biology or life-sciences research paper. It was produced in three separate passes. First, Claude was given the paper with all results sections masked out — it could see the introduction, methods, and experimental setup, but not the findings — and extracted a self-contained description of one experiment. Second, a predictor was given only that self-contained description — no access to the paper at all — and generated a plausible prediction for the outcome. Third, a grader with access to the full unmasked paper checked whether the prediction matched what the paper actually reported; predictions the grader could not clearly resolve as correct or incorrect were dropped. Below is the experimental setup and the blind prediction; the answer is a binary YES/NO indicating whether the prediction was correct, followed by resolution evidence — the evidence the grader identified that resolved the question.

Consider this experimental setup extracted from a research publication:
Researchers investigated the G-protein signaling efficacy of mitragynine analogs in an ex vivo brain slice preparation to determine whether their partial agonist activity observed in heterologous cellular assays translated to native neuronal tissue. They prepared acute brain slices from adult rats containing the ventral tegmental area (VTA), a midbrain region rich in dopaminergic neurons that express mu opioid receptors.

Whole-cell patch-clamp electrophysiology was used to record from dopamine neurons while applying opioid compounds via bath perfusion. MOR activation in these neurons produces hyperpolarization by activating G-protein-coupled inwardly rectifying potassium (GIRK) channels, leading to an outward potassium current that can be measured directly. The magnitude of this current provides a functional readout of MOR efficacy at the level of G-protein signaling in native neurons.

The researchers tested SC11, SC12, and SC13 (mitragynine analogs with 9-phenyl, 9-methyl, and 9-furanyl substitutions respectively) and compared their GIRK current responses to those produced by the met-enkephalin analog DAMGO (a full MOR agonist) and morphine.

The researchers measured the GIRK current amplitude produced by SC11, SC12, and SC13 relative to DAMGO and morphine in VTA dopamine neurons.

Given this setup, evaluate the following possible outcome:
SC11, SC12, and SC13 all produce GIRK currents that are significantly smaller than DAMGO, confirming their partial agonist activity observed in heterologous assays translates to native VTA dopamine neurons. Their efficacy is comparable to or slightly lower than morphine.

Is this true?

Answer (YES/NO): NO